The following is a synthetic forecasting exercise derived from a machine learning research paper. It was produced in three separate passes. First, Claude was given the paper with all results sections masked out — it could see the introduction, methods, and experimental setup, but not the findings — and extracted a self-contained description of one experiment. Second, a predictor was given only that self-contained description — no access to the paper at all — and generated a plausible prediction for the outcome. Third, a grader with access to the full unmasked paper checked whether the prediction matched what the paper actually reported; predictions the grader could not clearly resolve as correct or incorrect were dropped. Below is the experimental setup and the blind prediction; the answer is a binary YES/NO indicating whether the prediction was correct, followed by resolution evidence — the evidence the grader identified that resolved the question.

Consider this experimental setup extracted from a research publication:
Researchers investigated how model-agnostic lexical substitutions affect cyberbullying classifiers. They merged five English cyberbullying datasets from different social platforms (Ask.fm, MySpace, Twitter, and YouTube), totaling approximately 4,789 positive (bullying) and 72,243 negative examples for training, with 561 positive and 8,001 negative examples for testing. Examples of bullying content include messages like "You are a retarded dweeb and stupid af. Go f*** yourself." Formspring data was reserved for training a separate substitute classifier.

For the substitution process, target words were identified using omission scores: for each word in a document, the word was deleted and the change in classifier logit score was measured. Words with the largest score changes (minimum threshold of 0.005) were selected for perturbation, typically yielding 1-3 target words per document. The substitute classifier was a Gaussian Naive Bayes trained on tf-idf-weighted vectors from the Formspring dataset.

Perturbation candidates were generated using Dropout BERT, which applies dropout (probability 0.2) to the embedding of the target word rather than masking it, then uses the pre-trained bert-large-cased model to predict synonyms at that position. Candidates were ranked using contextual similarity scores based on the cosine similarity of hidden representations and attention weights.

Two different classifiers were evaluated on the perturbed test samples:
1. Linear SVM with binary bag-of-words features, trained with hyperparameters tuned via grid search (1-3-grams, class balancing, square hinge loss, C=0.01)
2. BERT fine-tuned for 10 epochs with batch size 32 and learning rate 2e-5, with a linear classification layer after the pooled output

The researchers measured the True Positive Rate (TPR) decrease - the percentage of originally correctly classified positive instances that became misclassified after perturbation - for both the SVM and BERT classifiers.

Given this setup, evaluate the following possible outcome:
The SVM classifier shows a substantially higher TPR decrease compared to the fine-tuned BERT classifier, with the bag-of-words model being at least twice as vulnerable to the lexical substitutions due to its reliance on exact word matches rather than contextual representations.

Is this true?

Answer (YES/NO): NO